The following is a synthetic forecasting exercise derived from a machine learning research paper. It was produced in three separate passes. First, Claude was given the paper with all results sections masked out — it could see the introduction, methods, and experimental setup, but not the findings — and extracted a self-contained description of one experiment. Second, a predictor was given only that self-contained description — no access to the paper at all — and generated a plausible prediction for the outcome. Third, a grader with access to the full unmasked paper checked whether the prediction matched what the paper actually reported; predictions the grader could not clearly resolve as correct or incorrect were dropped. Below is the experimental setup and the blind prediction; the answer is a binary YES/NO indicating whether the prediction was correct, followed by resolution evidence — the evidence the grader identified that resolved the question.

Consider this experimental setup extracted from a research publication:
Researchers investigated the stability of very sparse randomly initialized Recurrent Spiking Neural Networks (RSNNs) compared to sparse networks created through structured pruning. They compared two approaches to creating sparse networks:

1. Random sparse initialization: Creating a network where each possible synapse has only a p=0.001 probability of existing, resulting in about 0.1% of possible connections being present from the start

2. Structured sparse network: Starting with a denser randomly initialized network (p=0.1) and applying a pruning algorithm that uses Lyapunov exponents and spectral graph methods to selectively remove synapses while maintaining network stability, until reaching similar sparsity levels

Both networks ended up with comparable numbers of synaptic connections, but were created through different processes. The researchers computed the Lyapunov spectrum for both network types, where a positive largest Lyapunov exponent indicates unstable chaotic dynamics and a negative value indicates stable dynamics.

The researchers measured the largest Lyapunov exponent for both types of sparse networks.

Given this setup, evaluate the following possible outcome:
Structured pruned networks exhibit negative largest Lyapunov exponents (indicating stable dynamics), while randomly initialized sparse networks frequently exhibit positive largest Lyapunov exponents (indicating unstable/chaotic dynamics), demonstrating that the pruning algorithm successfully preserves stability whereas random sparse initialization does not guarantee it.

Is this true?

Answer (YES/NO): YES